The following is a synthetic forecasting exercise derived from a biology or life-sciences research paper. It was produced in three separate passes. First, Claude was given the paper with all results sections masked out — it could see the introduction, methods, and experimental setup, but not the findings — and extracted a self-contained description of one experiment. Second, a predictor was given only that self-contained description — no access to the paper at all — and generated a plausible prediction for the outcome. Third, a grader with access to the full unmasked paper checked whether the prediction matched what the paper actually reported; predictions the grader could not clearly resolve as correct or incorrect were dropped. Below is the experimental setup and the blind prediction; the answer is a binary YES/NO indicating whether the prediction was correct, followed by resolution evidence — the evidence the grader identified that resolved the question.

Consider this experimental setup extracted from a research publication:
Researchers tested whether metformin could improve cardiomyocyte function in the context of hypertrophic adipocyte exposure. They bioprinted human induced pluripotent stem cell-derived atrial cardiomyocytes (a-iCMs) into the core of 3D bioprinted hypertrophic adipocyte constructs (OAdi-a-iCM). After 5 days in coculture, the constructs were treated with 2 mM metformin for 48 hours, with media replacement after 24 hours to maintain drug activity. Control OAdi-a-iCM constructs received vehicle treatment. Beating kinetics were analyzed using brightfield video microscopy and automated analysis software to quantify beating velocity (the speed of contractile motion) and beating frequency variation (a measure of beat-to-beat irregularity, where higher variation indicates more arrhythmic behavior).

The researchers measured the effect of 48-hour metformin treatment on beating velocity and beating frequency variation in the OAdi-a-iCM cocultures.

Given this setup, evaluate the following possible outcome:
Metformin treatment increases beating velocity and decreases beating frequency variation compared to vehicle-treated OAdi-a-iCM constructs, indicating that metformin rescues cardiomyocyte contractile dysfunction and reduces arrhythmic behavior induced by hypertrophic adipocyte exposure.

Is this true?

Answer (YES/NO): YES